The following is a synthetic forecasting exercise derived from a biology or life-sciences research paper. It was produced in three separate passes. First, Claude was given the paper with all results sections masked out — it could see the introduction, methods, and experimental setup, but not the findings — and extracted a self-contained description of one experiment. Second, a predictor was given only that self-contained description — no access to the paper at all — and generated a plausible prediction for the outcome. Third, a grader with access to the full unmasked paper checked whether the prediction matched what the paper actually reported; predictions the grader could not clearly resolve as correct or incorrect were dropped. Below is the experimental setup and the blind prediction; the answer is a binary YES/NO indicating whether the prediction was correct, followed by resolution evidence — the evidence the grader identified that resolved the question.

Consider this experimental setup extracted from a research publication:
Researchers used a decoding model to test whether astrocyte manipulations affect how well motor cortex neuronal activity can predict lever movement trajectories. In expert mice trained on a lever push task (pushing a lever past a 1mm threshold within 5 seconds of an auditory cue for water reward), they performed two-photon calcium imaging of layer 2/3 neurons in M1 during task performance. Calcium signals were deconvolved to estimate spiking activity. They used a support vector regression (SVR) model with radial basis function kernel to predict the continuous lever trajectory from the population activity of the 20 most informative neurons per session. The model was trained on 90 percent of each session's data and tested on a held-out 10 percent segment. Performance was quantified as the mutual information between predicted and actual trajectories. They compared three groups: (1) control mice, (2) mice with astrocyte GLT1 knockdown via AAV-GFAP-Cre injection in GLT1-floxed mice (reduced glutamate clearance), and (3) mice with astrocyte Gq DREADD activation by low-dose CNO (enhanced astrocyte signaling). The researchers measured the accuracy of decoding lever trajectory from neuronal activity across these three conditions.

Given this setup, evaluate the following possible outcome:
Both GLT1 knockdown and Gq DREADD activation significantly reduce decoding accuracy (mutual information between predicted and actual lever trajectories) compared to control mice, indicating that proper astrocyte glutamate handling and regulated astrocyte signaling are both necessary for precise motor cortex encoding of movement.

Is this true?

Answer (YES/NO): YES